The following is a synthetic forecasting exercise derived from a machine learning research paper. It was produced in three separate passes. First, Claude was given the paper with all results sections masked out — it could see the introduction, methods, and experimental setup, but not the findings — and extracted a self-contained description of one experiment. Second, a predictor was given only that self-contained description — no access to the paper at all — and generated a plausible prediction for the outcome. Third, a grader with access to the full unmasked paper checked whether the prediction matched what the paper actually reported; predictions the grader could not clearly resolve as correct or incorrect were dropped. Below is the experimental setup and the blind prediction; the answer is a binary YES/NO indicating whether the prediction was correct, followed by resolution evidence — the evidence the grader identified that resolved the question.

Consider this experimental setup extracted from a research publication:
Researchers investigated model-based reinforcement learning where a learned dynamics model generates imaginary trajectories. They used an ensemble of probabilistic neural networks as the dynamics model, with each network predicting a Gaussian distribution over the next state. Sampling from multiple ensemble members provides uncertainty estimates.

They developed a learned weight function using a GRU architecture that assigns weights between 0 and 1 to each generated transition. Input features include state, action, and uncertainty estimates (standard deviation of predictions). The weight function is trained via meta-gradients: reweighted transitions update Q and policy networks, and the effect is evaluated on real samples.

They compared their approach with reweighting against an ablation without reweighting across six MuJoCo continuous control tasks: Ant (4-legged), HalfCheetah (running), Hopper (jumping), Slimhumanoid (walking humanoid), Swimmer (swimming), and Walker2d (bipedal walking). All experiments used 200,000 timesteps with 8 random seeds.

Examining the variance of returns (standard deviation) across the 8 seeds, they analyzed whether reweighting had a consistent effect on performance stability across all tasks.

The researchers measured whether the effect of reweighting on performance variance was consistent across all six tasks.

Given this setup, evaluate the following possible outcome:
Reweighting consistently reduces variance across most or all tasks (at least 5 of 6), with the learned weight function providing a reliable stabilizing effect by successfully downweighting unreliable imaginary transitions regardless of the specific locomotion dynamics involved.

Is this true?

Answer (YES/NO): NO